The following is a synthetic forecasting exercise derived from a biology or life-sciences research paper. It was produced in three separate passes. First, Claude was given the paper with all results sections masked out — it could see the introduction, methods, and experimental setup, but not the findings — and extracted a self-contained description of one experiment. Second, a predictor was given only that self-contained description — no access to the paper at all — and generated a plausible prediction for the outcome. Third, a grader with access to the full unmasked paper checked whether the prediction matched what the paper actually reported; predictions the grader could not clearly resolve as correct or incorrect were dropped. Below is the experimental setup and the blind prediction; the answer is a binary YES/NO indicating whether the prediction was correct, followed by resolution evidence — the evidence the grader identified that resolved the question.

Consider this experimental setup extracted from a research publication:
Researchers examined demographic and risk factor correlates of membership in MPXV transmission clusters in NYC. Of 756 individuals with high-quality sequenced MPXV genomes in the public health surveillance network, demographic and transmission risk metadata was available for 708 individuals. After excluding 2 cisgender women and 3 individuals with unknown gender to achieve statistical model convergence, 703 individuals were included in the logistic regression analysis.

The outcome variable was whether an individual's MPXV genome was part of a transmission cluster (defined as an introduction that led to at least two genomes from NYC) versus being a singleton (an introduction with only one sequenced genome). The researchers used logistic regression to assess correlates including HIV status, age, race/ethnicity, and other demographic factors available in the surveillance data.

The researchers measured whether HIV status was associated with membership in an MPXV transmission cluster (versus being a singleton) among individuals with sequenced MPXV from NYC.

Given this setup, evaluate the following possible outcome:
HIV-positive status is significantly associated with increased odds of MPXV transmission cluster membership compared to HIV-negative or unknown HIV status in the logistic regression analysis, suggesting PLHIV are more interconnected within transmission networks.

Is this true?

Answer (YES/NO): YES